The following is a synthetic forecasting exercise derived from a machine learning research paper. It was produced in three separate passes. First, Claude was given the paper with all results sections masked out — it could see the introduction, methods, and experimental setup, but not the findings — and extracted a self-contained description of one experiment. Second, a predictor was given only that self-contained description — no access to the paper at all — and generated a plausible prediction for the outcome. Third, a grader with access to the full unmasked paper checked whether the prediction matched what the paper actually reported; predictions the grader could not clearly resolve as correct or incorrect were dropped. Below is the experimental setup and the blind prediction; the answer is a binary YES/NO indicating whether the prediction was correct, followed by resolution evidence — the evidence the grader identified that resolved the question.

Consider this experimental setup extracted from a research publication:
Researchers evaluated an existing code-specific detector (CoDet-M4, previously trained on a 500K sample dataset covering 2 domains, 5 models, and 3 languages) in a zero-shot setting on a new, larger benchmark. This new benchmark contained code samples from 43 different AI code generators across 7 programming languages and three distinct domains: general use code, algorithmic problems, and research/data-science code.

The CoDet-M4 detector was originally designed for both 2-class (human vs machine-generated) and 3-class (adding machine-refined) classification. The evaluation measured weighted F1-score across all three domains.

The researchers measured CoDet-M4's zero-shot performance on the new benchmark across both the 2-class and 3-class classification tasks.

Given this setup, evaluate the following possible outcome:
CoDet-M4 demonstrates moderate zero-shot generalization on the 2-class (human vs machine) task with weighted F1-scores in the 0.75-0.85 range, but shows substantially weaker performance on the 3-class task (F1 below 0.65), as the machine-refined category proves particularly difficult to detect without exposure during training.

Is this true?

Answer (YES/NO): NO